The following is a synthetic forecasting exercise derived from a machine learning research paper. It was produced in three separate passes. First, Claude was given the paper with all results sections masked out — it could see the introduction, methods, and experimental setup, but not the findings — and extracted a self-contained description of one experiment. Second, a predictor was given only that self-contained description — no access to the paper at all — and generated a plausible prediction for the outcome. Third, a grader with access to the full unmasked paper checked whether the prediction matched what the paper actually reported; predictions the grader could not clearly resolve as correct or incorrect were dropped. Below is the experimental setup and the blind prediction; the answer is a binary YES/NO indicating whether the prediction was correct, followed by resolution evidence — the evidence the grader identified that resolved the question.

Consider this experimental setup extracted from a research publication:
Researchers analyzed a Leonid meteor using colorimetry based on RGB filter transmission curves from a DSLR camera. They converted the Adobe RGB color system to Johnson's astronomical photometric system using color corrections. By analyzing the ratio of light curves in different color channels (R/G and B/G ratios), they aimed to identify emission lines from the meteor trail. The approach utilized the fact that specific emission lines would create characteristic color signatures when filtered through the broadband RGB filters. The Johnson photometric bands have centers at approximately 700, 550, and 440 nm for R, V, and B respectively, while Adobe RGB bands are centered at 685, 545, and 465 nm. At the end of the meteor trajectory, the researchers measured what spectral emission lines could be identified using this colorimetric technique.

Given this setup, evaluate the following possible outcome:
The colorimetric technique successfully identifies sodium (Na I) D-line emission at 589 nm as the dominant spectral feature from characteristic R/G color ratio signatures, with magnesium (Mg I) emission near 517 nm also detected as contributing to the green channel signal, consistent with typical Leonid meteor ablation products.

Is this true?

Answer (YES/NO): NO